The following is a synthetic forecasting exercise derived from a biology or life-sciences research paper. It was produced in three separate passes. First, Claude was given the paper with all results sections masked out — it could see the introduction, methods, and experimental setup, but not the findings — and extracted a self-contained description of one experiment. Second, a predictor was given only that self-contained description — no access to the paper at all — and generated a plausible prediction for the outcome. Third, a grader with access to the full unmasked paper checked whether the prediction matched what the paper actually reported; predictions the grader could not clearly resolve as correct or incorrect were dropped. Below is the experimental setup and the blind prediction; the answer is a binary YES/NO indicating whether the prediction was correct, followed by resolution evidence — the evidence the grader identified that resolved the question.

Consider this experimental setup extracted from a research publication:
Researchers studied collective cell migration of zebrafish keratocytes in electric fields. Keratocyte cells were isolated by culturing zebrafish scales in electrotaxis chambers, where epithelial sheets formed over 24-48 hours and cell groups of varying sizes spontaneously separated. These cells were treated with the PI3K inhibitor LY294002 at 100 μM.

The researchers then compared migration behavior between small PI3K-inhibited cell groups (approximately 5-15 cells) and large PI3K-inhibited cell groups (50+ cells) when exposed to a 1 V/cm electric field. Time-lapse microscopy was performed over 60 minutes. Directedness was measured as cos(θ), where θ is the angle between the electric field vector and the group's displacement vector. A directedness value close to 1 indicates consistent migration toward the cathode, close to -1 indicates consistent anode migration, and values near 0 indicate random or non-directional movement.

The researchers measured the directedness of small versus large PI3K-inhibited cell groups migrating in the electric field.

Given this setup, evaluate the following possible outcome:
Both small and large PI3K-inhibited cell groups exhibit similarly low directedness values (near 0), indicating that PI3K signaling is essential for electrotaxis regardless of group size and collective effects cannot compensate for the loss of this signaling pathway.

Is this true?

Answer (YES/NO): NO